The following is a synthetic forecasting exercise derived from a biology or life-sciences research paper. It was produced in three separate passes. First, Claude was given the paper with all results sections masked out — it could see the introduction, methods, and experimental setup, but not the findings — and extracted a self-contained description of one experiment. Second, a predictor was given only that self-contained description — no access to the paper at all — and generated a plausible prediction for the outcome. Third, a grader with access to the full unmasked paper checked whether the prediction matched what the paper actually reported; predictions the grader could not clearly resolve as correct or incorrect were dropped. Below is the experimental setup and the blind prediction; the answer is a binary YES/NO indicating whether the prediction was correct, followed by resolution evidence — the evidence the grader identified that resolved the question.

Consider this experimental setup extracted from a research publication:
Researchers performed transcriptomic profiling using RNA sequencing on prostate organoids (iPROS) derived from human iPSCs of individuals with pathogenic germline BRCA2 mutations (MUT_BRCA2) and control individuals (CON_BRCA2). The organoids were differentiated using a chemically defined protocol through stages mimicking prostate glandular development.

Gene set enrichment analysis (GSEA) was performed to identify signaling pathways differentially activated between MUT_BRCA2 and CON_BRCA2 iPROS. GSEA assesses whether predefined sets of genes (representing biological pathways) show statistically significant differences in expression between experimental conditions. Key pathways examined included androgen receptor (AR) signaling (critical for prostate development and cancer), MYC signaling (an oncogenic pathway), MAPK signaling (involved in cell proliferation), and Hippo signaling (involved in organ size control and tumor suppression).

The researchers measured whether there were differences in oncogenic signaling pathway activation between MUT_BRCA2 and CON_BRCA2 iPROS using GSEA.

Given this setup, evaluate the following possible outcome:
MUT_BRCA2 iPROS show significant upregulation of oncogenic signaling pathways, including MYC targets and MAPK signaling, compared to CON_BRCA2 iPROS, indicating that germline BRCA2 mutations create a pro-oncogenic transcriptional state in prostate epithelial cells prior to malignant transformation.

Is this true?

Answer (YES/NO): YES